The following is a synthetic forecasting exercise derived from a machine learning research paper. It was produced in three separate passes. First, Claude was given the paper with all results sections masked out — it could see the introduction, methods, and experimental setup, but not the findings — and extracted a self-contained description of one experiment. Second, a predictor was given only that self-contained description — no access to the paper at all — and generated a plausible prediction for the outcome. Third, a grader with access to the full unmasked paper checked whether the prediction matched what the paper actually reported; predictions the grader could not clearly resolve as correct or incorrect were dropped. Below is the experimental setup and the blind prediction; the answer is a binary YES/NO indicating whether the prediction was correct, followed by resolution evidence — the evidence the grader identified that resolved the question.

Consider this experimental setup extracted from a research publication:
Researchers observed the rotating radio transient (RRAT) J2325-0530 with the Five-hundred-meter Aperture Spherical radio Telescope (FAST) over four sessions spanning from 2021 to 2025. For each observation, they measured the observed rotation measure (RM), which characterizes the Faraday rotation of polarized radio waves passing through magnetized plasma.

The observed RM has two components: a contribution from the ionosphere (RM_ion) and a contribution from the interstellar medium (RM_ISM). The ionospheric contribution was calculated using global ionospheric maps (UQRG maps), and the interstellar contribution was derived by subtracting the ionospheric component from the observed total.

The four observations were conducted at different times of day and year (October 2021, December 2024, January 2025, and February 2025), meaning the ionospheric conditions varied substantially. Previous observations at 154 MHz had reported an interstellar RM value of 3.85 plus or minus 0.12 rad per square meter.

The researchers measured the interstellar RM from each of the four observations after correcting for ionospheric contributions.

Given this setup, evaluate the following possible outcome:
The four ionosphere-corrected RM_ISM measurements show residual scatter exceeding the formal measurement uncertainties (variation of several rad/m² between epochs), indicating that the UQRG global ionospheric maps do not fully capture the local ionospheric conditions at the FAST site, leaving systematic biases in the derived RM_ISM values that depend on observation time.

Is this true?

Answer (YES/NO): YES